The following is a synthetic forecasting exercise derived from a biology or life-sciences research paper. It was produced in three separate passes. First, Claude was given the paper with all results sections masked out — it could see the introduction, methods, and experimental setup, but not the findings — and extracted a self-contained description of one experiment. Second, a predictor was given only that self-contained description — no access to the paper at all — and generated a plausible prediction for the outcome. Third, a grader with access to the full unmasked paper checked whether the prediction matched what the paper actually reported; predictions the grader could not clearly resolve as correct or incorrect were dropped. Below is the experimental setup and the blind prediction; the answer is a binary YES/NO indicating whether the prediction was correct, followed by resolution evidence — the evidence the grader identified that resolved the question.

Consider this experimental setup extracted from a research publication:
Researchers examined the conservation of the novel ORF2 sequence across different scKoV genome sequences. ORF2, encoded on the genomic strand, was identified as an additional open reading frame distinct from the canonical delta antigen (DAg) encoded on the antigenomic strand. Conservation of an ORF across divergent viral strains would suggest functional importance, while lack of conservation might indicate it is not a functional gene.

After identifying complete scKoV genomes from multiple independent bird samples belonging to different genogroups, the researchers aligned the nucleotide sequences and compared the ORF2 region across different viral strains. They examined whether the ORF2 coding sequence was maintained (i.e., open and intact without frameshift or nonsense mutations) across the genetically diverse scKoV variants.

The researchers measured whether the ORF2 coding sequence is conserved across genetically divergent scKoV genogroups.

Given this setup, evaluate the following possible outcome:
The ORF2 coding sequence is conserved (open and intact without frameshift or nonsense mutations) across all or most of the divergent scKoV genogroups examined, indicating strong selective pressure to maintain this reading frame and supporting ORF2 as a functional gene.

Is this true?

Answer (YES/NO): YES